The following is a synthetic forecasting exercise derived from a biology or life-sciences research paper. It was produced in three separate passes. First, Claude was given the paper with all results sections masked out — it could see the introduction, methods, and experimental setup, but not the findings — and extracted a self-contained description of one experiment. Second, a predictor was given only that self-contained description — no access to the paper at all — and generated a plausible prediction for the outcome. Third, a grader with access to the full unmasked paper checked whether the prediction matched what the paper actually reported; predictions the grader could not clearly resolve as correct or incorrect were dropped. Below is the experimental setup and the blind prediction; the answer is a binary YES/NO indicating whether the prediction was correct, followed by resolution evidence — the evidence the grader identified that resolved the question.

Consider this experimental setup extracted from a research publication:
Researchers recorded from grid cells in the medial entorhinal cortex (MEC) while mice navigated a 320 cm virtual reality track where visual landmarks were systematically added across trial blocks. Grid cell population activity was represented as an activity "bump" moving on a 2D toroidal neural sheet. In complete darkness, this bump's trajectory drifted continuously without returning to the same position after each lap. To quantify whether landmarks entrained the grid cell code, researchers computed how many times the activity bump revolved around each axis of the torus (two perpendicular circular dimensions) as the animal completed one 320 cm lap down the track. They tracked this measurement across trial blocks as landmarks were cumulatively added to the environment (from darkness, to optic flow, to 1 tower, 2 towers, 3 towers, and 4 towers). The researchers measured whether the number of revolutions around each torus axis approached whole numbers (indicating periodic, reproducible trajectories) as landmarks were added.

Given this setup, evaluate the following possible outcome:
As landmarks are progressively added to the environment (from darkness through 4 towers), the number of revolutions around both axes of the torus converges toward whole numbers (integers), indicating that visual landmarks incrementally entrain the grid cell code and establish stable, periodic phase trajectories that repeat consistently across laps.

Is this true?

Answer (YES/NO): YES